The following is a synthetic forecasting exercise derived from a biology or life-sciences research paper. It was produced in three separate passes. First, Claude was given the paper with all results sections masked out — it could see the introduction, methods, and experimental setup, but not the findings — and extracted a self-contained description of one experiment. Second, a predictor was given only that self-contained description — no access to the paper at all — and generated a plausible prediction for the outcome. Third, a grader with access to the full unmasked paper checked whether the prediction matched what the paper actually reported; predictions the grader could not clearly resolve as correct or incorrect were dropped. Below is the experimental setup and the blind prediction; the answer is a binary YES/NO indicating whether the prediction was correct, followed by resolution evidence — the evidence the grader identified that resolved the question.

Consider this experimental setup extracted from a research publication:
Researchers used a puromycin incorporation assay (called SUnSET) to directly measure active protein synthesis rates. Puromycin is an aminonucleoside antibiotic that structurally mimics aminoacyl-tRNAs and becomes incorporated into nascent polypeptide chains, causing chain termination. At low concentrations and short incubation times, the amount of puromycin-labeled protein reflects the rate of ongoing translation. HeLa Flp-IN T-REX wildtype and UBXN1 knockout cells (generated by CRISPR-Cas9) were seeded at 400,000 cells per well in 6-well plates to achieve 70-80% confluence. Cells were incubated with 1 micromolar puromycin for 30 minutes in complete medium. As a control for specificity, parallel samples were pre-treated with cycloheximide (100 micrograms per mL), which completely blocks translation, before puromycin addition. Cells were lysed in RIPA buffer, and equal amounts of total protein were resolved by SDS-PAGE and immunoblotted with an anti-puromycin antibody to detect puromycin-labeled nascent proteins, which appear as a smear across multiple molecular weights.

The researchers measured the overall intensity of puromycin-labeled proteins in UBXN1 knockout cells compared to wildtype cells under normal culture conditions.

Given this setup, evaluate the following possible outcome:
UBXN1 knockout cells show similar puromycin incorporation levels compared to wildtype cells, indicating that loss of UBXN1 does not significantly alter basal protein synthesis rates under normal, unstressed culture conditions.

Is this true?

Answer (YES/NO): NO